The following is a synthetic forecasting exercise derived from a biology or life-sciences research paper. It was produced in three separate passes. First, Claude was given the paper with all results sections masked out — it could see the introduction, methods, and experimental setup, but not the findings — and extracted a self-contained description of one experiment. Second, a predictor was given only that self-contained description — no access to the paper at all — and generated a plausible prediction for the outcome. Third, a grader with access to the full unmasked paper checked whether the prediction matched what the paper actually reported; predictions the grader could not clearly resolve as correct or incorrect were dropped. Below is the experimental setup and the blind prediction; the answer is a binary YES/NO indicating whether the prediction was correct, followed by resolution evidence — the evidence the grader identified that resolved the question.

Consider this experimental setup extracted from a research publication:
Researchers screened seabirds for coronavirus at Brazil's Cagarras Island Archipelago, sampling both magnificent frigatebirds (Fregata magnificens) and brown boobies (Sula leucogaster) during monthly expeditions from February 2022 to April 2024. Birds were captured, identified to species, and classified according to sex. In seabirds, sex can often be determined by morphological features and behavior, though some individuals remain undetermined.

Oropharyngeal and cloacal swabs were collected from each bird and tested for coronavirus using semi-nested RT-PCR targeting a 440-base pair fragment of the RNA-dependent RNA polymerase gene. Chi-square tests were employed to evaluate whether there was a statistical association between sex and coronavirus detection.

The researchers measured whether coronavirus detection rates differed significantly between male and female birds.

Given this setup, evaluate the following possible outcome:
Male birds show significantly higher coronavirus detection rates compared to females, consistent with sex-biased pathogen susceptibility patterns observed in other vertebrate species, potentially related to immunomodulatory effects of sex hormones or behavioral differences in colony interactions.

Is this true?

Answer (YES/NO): NO